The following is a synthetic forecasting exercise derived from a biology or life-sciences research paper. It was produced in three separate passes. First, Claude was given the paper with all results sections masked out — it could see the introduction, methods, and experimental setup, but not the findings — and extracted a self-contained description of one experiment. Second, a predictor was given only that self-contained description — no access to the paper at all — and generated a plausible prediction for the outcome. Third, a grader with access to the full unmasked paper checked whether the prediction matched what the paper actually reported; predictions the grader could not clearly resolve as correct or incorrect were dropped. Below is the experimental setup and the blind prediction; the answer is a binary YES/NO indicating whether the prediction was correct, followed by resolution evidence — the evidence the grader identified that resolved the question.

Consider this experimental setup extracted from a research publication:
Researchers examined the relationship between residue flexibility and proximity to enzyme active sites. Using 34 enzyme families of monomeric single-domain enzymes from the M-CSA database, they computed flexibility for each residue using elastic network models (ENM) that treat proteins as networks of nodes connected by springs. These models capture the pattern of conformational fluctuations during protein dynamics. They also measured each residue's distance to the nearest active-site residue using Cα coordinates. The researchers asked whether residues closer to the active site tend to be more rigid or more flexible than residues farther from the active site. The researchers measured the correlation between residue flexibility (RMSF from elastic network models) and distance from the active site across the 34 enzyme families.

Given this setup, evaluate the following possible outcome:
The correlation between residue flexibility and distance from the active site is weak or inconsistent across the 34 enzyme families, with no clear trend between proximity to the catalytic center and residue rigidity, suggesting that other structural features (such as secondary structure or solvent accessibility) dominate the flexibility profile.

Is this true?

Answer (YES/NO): NO